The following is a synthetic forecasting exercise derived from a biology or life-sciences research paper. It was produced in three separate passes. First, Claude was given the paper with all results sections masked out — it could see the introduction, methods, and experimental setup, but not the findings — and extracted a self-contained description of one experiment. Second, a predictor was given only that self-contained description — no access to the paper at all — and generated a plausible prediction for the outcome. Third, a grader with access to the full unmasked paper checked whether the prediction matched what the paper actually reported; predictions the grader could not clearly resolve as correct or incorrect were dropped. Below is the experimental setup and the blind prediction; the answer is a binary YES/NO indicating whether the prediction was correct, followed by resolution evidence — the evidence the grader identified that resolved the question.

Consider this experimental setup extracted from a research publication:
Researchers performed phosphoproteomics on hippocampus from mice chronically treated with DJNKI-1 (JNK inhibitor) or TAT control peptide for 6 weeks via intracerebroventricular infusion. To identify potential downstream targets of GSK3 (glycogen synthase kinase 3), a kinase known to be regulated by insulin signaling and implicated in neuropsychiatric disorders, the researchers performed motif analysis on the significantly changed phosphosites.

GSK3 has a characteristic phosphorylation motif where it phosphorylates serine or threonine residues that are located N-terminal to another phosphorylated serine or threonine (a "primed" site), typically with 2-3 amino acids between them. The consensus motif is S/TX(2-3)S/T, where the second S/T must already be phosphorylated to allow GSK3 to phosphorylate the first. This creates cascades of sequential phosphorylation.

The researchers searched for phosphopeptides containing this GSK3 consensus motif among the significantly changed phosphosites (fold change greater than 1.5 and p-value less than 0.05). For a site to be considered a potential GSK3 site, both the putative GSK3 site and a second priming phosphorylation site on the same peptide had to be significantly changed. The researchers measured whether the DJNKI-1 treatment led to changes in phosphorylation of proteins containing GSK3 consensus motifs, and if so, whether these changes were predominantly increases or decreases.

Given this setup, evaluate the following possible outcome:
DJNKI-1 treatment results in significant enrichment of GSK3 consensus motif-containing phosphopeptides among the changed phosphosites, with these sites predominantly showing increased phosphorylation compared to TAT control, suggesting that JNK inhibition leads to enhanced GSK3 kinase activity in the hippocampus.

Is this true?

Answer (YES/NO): NO